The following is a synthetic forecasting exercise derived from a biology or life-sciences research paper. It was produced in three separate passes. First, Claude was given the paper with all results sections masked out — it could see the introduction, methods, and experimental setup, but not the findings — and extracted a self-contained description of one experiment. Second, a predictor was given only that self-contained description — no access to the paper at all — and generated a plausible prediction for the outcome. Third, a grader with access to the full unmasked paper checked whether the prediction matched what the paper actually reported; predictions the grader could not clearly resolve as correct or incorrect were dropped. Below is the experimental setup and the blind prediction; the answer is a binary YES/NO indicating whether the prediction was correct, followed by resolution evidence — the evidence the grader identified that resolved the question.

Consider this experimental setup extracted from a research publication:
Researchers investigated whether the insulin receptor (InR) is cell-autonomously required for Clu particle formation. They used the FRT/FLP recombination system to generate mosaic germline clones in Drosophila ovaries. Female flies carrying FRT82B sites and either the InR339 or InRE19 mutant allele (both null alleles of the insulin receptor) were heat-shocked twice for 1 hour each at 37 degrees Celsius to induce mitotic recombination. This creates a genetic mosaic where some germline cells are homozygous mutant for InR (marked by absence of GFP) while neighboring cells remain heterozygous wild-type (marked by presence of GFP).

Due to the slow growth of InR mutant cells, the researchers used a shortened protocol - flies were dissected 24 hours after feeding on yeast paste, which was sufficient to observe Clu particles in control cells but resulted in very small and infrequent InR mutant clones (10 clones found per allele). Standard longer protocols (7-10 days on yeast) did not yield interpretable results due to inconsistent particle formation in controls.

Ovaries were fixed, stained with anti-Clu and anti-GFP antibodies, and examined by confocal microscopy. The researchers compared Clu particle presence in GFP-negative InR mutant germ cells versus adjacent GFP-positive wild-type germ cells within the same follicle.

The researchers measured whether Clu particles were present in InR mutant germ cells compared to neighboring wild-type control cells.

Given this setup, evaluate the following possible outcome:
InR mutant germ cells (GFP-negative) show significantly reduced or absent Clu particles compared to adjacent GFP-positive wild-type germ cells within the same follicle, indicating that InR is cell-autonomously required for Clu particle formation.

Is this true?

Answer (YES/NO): YES